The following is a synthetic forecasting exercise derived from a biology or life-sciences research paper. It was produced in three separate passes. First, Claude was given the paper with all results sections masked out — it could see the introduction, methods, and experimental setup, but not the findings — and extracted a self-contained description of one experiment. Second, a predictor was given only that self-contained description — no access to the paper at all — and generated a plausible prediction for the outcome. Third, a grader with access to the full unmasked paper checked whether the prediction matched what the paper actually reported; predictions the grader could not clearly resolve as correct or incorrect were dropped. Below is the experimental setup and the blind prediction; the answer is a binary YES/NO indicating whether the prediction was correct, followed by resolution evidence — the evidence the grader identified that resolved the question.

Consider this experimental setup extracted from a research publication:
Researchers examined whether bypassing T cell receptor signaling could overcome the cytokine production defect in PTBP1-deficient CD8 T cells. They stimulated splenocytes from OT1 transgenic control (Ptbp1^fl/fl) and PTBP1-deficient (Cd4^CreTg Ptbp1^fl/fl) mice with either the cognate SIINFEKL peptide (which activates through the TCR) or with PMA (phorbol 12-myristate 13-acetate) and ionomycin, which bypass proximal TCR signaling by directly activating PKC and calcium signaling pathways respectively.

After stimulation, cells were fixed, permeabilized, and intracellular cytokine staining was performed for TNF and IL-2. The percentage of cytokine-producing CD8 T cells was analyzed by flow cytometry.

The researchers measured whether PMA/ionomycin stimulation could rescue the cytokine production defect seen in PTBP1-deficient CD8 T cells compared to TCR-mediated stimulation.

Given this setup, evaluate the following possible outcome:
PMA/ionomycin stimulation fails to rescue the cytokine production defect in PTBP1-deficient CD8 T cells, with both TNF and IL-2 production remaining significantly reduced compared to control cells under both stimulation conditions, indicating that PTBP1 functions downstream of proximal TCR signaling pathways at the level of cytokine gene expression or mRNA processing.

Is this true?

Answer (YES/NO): YES